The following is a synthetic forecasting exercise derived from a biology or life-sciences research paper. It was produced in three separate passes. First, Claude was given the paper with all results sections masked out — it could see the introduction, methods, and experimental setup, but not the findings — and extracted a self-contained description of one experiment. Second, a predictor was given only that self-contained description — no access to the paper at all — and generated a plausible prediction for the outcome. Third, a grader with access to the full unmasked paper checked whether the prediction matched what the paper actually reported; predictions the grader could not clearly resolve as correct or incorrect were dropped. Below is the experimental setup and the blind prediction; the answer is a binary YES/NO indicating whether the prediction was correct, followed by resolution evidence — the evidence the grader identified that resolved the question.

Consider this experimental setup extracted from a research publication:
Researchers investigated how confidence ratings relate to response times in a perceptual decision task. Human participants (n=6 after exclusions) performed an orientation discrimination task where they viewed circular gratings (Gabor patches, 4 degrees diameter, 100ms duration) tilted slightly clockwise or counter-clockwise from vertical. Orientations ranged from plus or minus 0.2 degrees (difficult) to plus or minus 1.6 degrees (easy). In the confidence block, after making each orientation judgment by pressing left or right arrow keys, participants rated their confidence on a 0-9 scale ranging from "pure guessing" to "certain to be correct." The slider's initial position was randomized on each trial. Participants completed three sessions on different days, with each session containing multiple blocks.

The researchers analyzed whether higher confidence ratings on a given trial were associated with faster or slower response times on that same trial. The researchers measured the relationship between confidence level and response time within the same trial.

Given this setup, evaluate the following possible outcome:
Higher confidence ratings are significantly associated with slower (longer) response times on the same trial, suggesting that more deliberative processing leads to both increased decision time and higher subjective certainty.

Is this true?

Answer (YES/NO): NO